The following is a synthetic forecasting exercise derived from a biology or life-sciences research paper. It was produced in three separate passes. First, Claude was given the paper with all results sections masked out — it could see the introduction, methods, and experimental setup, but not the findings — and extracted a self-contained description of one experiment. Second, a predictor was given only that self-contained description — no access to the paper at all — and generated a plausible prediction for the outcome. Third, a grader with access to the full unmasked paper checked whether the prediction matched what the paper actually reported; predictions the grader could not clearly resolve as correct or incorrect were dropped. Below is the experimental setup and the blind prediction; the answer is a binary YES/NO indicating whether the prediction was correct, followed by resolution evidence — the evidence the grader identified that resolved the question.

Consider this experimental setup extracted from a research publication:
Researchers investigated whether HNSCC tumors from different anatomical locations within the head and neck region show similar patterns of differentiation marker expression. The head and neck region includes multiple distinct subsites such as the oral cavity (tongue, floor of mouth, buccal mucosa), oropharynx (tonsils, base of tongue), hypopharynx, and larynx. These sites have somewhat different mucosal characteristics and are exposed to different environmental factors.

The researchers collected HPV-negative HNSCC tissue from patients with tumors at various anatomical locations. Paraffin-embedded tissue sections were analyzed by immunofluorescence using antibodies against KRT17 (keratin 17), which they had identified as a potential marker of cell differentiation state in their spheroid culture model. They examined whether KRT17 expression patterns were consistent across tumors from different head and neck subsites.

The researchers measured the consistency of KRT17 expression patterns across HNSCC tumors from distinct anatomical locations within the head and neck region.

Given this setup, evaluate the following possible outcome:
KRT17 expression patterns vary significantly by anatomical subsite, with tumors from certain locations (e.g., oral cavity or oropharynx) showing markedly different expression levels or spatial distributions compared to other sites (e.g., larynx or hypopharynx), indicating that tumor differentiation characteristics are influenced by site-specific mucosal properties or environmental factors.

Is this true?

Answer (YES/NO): NO